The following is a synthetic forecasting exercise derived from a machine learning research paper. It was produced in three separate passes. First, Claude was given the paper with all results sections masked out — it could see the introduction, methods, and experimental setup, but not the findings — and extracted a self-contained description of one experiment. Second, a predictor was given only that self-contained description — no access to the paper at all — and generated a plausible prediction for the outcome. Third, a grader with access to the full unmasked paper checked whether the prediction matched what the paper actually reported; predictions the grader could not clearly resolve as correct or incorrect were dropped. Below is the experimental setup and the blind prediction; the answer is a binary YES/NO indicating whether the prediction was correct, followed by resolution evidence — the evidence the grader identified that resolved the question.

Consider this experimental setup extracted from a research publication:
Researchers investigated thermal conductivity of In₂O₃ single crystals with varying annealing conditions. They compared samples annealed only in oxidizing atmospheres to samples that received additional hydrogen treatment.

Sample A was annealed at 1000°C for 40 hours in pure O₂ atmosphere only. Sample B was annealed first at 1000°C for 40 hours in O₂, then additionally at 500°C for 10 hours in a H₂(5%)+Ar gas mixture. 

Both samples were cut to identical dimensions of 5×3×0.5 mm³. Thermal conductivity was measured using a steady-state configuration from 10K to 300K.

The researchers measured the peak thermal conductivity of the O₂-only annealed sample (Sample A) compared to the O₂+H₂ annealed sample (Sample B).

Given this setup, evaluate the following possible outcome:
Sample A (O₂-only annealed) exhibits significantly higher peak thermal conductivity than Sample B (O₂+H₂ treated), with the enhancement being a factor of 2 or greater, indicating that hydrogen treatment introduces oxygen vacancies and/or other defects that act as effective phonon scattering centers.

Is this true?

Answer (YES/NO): NO